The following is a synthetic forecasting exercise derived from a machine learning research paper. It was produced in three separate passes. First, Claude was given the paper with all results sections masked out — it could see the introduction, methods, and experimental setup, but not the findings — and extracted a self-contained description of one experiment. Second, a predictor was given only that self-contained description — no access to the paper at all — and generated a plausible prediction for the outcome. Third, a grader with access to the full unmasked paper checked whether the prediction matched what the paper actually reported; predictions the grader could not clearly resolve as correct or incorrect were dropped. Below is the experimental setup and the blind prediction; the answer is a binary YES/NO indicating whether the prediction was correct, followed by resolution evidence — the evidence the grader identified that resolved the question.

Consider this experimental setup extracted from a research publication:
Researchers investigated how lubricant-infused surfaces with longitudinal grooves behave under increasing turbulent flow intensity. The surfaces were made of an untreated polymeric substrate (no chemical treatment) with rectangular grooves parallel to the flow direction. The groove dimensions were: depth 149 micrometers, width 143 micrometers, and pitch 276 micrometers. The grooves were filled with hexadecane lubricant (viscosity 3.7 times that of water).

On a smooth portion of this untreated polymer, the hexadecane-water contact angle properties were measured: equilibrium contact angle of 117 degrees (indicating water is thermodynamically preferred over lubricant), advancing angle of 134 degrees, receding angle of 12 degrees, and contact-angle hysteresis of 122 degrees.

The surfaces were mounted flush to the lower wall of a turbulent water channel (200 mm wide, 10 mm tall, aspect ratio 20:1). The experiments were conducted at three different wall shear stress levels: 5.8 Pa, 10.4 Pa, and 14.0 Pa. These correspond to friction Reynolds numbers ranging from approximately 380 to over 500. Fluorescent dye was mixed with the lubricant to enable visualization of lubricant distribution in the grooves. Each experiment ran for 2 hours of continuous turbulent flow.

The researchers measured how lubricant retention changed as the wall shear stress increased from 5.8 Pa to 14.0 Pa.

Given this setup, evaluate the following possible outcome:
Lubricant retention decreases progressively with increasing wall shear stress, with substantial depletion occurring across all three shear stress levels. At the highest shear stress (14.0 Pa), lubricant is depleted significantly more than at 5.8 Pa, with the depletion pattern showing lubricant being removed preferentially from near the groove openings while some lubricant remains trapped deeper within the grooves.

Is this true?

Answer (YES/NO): NO